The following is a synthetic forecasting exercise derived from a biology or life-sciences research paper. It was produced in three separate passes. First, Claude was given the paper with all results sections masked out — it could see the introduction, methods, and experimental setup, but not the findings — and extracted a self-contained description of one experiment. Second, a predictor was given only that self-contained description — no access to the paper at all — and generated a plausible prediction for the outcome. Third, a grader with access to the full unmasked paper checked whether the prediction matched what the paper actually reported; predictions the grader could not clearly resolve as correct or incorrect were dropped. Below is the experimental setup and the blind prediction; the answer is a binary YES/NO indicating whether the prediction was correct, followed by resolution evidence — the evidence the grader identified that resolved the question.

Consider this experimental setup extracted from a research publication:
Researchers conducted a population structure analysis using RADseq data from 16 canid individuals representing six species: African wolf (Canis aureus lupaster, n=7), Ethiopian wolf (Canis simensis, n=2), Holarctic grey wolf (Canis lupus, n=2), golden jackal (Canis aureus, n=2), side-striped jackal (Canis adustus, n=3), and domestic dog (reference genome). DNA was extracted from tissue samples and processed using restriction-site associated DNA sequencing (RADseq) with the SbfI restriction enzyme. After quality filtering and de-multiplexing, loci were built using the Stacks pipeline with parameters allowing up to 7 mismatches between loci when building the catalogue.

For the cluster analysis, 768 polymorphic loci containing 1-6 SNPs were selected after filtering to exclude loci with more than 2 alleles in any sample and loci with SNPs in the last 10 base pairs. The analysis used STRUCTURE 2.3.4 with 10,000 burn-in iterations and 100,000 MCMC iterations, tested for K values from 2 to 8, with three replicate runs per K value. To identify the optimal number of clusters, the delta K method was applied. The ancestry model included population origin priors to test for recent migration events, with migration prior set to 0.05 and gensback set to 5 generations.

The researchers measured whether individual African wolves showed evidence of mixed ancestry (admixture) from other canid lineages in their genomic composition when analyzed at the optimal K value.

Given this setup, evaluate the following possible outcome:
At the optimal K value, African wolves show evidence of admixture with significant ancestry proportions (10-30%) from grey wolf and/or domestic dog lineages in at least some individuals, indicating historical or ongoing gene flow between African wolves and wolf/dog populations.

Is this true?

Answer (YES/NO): NO